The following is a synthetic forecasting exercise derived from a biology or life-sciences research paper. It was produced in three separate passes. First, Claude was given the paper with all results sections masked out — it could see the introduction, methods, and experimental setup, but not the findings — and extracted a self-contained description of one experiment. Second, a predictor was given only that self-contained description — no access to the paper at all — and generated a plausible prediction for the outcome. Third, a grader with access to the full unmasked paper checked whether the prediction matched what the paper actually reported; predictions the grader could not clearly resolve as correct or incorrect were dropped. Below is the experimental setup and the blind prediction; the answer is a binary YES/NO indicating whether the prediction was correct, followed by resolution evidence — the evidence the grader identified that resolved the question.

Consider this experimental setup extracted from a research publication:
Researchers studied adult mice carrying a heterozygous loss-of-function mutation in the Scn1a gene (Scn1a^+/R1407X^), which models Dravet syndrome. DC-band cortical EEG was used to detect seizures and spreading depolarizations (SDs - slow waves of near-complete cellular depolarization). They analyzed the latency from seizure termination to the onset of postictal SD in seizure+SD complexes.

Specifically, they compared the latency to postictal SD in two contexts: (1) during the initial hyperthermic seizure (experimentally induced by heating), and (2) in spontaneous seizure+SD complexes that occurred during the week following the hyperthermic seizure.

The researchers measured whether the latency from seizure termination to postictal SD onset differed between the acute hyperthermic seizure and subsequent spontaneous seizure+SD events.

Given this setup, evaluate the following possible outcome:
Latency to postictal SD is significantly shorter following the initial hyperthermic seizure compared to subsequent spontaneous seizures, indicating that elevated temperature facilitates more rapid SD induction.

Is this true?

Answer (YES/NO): YES